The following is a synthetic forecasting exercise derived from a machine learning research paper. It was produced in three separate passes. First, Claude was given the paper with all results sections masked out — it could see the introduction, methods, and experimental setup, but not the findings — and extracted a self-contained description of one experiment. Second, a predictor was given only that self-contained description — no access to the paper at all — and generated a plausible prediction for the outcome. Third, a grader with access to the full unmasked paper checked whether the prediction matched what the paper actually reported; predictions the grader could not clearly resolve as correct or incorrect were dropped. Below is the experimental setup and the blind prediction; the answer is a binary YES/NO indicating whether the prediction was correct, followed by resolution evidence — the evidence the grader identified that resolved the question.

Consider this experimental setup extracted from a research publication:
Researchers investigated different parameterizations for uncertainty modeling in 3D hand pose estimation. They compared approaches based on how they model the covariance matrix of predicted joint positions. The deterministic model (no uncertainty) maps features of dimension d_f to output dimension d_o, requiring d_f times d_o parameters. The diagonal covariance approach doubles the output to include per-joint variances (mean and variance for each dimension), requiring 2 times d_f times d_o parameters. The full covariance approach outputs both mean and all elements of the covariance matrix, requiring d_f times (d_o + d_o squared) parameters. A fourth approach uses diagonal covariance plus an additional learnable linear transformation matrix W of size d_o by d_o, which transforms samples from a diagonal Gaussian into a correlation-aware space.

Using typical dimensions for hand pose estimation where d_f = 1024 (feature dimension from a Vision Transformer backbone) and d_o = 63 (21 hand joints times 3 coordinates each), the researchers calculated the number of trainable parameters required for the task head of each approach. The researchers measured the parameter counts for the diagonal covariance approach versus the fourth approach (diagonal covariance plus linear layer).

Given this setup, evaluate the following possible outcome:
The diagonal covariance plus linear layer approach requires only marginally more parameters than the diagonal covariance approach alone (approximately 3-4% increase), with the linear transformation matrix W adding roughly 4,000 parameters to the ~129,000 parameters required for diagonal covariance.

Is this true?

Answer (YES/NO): YES